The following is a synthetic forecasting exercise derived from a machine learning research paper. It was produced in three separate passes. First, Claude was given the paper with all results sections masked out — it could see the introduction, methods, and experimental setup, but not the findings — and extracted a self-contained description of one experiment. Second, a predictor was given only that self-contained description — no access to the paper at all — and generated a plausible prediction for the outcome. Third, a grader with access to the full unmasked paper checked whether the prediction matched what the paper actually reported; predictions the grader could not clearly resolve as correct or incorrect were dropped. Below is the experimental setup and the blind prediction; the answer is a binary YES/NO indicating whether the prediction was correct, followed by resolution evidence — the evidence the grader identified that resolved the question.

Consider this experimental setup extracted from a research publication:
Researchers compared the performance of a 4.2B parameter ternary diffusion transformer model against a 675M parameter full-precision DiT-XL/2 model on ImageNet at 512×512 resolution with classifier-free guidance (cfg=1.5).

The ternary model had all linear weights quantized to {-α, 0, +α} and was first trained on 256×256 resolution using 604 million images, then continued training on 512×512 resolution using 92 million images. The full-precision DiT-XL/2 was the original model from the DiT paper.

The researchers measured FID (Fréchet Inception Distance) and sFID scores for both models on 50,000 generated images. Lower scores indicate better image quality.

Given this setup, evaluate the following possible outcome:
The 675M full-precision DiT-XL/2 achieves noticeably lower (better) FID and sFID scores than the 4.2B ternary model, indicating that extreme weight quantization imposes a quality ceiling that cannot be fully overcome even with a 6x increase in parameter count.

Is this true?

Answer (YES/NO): NO